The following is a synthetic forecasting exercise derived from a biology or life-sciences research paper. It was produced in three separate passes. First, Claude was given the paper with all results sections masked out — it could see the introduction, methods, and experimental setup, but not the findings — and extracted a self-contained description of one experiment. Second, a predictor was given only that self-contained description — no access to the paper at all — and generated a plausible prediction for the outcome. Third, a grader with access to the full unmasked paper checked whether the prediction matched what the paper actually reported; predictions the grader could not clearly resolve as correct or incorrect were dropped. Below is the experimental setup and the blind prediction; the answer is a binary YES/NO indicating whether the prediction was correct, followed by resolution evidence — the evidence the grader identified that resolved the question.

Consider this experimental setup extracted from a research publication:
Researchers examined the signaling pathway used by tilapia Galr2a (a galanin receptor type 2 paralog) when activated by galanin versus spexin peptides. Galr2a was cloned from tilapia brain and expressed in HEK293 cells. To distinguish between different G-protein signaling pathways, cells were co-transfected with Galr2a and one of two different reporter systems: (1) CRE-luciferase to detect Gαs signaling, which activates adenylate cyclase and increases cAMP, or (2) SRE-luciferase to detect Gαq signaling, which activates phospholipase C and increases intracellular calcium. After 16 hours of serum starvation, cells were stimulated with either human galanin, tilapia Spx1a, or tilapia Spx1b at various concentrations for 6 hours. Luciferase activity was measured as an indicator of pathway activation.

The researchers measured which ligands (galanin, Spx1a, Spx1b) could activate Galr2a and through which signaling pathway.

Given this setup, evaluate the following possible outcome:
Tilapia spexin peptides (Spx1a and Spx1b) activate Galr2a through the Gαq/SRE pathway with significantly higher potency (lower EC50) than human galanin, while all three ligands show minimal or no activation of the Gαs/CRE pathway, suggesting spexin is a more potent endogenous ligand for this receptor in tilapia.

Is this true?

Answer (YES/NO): NO